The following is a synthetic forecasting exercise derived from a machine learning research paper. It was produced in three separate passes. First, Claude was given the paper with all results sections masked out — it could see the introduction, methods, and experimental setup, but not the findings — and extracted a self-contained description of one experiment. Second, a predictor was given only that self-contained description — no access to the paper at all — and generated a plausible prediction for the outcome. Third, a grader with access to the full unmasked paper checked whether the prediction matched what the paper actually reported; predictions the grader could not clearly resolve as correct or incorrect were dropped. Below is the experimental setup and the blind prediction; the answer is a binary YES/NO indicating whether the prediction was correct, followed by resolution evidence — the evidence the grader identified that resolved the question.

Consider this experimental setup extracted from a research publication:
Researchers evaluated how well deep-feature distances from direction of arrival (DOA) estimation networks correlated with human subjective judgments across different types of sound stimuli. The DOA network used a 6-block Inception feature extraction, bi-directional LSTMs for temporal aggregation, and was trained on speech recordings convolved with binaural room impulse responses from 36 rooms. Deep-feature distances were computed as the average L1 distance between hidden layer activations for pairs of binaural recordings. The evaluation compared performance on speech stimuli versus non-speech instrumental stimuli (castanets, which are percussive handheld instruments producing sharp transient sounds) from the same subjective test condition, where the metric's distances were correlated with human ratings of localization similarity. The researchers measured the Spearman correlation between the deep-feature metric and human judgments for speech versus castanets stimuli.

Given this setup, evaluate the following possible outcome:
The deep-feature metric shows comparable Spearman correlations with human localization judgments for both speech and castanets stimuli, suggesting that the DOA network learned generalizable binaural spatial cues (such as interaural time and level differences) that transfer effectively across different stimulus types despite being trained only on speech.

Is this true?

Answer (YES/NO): YES